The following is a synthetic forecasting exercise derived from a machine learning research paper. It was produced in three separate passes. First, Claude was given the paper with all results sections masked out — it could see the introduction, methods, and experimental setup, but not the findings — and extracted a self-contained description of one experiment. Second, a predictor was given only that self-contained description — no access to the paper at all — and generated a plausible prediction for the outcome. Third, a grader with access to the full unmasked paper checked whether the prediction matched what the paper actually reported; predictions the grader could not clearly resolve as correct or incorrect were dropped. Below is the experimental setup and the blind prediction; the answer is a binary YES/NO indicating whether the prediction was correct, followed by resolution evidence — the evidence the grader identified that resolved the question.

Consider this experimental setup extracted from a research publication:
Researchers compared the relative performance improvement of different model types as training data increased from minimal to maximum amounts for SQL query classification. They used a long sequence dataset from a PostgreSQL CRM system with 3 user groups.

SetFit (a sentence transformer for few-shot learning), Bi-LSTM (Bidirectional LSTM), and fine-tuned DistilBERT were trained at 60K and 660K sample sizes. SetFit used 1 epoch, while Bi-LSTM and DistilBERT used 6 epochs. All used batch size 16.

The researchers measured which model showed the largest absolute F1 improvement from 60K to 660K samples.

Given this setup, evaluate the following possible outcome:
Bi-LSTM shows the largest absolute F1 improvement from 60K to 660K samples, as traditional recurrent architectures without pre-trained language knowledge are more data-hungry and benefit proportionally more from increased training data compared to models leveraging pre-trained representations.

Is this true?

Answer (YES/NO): YES